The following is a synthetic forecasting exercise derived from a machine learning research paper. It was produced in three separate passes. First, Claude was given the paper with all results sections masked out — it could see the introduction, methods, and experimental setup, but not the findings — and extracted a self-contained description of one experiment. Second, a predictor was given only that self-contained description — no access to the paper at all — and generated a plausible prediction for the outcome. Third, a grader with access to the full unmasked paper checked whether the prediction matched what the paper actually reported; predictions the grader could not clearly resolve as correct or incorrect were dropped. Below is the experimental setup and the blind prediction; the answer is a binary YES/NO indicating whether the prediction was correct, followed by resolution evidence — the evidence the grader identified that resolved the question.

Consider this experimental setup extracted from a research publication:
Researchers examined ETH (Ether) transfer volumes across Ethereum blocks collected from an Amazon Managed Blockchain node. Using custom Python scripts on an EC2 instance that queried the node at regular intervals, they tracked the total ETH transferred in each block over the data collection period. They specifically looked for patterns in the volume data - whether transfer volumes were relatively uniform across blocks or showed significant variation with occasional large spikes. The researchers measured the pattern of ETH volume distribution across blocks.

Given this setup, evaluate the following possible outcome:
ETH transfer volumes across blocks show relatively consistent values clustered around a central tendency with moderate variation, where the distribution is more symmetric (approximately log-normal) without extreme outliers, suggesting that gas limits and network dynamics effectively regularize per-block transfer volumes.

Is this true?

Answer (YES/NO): NO